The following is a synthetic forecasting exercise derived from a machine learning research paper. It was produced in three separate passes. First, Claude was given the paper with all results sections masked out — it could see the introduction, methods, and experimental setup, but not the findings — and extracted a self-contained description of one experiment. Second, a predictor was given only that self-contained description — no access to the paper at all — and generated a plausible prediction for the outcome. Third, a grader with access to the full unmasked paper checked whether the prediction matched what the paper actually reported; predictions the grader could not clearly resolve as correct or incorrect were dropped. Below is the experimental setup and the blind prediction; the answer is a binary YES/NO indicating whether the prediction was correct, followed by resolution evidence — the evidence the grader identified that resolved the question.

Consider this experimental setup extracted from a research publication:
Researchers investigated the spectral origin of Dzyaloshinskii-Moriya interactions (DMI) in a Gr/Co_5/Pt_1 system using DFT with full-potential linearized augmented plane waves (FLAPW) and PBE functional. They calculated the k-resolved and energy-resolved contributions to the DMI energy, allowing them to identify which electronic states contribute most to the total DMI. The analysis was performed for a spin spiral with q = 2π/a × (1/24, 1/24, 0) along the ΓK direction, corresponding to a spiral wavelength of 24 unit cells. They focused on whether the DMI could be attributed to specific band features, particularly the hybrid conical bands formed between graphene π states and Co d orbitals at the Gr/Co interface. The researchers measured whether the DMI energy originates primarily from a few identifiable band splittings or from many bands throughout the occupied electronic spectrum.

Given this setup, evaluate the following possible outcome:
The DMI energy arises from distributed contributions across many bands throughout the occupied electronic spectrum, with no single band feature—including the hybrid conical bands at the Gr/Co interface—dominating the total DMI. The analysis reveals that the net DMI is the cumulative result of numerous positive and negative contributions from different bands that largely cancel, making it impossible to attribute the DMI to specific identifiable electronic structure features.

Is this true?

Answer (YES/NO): YES